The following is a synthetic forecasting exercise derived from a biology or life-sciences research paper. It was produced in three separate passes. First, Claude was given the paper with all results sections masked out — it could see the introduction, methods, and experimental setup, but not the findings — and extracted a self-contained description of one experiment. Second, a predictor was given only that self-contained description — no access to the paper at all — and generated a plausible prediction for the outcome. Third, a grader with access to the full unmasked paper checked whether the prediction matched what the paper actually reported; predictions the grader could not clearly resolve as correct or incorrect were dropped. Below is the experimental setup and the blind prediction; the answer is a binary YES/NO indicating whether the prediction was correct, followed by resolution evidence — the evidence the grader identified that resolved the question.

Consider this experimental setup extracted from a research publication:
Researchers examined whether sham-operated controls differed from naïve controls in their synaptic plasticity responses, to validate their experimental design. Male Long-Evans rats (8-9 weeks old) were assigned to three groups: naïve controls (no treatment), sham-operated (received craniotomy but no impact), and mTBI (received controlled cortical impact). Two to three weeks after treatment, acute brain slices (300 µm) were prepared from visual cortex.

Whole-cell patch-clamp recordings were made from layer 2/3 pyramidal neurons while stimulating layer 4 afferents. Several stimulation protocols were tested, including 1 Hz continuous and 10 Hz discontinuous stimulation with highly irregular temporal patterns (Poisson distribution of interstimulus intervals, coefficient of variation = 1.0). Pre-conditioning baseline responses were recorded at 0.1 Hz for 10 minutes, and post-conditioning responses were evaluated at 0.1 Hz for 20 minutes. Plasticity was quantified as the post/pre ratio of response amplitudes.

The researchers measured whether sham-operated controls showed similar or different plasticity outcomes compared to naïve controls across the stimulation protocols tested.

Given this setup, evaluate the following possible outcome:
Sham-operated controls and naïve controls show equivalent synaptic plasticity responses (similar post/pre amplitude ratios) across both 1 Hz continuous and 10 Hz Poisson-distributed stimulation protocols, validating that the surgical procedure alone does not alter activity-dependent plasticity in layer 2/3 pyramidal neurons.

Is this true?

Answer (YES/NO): YES